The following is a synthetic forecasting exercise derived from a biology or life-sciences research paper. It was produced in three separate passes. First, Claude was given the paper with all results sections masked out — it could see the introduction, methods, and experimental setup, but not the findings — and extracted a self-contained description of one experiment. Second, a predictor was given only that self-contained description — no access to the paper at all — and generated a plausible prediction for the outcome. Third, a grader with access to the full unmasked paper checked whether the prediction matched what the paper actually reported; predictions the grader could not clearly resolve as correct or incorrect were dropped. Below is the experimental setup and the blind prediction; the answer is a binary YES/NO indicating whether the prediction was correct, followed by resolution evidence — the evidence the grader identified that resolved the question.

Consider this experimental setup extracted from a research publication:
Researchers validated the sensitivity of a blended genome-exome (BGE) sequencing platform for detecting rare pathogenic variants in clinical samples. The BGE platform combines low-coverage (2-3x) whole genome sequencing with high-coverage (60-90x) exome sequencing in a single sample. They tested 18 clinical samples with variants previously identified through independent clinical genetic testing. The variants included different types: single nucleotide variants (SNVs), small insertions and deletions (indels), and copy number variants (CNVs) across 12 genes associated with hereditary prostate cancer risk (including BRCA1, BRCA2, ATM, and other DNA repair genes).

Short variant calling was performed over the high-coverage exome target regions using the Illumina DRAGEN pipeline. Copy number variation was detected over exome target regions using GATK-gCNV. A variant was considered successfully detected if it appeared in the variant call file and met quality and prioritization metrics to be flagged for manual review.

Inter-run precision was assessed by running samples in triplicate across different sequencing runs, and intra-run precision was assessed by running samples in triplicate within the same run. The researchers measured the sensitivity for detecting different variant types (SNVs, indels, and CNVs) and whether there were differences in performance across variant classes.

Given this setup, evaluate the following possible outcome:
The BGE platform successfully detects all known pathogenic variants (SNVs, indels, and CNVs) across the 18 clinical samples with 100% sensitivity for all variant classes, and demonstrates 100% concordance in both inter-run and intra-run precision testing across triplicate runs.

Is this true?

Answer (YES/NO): NO